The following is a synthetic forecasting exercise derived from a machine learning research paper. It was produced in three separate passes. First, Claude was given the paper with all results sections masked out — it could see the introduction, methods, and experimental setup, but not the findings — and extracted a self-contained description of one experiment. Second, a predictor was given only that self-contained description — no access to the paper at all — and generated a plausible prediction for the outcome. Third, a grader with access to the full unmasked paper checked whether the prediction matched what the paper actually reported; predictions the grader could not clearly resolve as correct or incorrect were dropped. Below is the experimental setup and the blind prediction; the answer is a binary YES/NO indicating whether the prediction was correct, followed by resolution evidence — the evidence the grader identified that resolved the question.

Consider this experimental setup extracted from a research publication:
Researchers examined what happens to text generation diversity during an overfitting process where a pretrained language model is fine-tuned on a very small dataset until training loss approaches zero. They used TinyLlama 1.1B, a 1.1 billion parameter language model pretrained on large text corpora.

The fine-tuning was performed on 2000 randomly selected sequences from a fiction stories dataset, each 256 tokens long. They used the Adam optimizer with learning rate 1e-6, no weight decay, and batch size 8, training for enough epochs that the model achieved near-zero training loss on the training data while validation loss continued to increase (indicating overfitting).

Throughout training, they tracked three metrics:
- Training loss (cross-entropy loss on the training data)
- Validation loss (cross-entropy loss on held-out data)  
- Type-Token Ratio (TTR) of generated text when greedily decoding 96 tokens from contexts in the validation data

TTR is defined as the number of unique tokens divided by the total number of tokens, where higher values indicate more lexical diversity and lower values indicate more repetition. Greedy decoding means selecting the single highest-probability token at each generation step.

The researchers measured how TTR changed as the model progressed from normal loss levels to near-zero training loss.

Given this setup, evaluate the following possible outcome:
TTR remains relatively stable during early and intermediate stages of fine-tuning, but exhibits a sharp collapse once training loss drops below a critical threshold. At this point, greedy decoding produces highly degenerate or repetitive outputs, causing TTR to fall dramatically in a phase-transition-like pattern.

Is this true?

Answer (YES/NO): NO